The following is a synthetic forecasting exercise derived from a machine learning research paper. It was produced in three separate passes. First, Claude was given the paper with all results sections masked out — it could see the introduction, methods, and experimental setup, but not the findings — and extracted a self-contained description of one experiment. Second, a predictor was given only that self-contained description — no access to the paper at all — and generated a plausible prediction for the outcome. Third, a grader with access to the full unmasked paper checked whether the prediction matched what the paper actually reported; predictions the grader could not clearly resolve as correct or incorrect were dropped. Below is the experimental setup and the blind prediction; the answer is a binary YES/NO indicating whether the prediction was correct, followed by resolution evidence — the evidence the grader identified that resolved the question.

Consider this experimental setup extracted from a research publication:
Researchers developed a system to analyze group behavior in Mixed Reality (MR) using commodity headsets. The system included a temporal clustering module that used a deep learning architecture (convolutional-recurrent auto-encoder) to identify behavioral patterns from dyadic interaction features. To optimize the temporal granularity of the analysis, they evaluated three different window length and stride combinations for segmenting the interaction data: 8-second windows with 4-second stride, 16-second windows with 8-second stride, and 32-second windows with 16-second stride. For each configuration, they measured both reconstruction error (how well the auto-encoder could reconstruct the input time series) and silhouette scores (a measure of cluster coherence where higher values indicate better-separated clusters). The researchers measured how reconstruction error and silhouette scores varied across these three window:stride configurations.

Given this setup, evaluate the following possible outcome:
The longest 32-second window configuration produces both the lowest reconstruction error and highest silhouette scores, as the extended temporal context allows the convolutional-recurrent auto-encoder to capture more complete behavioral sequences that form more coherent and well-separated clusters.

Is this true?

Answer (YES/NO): NO